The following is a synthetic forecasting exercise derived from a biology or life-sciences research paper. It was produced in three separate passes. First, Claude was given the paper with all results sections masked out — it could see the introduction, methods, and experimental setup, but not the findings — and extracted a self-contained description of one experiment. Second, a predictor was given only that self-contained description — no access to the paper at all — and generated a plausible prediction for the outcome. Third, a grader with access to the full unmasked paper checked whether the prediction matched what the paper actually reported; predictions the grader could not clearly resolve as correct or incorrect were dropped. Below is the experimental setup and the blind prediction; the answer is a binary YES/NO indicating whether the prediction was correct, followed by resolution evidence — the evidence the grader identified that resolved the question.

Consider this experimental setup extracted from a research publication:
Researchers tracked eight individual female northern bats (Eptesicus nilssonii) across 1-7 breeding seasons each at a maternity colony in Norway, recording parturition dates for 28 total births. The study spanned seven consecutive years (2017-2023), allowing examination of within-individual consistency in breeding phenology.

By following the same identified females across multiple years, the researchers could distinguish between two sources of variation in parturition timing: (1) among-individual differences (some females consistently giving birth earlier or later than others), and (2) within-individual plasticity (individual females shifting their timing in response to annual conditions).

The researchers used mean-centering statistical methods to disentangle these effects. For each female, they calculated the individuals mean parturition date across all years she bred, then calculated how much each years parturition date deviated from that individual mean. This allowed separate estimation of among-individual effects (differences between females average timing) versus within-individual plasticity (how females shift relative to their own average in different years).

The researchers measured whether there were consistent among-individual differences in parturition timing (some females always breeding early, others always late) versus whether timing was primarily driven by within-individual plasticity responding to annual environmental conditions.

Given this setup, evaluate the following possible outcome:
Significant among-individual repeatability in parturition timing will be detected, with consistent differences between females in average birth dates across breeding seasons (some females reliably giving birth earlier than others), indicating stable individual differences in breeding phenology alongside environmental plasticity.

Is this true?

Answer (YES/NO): YES